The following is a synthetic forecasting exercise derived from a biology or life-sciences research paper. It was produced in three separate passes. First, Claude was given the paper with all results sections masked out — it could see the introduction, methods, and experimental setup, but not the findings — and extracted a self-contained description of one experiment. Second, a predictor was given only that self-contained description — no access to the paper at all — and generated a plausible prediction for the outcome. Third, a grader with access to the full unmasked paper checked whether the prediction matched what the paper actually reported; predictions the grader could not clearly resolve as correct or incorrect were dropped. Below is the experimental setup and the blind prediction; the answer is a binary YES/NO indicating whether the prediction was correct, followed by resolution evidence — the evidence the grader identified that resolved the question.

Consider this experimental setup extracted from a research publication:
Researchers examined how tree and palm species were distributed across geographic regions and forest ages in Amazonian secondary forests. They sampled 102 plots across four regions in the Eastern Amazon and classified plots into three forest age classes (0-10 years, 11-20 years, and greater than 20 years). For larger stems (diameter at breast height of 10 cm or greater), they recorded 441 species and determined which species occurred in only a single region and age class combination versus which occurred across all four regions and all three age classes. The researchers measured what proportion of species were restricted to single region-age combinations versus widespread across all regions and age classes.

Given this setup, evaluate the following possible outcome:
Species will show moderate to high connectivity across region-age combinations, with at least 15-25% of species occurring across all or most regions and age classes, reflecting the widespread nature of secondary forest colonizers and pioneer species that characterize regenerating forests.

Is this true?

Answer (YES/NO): NO